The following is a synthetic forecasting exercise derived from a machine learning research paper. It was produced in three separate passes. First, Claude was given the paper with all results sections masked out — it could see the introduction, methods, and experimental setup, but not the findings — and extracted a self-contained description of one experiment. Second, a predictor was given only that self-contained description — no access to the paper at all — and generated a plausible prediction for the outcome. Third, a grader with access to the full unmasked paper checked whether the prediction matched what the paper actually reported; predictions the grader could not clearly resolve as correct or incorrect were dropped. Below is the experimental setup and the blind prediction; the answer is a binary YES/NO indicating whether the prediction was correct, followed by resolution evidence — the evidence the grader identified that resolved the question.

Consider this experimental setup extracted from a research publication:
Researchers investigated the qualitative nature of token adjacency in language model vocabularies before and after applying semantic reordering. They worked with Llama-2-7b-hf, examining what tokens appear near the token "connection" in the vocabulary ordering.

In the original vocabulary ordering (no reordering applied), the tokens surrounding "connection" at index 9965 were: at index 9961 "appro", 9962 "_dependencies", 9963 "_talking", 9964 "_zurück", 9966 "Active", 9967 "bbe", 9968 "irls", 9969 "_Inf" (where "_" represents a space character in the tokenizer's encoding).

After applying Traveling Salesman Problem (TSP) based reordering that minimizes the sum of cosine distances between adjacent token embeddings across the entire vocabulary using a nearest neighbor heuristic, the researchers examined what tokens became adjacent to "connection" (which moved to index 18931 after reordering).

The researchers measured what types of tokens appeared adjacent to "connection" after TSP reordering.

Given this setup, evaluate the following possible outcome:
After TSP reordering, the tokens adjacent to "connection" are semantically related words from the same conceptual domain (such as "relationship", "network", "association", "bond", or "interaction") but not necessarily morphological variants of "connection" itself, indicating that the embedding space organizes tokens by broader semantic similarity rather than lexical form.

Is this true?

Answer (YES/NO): NO